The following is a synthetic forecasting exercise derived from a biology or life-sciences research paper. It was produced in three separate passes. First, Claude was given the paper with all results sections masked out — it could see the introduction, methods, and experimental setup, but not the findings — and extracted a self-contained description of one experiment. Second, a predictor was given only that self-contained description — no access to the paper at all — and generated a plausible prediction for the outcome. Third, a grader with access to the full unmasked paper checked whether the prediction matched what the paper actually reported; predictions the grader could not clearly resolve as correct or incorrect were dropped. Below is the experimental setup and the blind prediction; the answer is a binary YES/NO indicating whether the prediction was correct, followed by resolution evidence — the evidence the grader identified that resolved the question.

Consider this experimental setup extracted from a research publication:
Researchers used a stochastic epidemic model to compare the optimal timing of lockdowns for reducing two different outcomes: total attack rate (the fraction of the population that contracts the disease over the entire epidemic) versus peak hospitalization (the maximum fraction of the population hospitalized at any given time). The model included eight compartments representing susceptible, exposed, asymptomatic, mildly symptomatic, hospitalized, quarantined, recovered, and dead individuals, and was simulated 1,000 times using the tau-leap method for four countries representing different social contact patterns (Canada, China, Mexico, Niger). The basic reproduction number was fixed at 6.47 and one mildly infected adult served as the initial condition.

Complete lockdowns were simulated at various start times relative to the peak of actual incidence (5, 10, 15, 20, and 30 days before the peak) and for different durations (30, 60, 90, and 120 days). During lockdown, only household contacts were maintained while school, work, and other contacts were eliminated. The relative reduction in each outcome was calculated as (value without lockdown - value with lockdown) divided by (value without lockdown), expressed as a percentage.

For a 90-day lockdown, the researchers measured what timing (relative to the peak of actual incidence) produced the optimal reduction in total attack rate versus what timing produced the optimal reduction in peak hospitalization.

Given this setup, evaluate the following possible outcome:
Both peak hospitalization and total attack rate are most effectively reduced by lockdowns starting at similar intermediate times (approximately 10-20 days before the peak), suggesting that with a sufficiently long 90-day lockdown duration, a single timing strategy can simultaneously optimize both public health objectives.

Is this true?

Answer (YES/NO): NO